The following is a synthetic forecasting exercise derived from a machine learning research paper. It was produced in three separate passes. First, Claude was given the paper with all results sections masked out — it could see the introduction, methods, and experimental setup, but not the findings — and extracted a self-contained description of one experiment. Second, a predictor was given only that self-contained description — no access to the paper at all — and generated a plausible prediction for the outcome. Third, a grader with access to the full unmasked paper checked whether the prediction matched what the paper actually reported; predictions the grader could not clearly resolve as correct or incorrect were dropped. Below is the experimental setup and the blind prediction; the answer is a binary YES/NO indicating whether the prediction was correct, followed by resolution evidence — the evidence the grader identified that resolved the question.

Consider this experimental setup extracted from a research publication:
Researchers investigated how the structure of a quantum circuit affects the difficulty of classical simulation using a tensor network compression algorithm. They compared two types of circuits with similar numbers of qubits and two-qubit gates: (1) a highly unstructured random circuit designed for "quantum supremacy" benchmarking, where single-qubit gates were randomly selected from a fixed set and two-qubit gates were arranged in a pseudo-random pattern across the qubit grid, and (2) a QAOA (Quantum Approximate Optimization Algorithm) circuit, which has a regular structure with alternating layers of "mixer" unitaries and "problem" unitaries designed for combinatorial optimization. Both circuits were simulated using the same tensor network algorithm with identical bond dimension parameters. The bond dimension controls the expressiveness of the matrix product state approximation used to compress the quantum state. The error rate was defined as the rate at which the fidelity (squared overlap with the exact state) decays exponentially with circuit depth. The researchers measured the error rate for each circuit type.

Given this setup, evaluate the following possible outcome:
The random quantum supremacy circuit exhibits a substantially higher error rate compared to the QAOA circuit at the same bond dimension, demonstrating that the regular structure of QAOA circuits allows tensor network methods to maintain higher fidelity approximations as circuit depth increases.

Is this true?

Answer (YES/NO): YES